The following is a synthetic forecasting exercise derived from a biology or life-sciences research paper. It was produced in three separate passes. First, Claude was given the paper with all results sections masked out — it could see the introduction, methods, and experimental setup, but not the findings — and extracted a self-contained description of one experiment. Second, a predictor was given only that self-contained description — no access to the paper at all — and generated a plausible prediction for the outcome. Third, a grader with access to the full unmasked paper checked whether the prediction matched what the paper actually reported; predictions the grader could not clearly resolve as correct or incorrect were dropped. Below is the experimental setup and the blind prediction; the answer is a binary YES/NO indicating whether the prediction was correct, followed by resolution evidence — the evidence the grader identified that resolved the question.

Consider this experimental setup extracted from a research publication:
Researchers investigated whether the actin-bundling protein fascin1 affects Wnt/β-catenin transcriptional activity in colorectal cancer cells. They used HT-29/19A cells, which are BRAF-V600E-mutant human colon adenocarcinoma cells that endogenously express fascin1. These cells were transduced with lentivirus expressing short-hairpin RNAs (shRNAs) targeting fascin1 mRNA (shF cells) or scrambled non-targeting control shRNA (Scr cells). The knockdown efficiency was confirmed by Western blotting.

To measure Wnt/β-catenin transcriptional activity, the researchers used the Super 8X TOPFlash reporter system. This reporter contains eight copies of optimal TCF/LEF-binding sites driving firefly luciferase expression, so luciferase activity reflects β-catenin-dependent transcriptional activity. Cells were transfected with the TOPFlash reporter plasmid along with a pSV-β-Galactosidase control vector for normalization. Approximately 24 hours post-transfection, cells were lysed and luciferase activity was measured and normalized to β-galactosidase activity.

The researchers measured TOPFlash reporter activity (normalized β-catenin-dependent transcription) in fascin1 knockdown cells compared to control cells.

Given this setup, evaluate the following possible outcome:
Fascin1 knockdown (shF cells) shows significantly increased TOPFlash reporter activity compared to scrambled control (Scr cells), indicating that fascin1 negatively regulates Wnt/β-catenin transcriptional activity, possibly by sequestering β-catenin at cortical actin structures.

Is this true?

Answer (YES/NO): NO